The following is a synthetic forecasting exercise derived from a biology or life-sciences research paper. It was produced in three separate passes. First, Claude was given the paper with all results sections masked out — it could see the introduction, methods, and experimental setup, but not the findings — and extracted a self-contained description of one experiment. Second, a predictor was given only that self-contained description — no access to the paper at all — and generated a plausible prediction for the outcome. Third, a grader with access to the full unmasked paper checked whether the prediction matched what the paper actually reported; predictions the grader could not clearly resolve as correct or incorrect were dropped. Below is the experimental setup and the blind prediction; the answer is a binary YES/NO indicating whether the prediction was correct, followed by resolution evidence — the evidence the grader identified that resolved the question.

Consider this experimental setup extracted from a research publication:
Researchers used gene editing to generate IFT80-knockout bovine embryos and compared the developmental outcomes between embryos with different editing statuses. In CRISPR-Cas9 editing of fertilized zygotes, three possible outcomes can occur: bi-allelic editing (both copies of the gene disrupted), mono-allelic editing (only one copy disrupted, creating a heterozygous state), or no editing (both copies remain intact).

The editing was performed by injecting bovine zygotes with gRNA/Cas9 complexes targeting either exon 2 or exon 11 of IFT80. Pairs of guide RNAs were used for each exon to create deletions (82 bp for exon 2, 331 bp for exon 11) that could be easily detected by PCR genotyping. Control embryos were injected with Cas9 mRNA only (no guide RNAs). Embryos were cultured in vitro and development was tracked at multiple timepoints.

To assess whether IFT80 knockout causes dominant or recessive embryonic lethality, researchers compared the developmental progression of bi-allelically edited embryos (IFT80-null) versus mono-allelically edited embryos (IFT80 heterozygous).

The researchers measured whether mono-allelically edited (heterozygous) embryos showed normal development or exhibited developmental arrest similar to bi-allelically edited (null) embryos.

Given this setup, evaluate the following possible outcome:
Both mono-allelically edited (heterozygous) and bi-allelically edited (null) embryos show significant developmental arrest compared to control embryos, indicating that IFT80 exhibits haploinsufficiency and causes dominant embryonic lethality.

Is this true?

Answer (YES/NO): NO